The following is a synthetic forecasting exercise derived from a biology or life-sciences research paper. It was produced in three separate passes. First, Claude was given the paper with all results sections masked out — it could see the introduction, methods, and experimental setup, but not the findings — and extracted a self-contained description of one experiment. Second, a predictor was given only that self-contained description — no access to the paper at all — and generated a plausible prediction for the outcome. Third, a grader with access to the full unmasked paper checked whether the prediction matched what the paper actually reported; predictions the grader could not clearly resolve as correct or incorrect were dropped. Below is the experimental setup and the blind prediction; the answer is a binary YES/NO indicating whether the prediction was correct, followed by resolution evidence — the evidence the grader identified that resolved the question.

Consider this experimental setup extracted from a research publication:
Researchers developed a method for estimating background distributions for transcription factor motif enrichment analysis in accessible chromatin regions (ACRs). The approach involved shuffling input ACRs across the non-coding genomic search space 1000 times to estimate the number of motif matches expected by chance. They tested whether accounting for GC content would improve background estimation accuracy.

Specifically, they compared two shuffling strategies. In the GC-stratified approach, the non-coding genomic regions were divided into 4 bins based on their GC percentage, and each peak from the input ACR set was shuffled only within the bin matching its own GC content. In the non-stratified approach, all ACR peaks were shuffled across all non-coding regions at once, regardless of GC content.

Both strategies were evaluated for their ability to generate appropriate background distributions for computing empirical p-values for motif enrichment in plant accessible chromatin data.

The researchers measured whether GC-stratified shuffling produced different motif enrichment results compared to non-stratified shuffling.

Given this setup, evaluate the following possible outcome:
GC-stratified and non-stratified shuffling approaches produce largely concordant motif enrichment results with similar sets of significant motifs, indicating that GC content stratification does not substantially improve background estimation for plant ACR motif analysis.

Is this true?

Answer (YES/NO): YES